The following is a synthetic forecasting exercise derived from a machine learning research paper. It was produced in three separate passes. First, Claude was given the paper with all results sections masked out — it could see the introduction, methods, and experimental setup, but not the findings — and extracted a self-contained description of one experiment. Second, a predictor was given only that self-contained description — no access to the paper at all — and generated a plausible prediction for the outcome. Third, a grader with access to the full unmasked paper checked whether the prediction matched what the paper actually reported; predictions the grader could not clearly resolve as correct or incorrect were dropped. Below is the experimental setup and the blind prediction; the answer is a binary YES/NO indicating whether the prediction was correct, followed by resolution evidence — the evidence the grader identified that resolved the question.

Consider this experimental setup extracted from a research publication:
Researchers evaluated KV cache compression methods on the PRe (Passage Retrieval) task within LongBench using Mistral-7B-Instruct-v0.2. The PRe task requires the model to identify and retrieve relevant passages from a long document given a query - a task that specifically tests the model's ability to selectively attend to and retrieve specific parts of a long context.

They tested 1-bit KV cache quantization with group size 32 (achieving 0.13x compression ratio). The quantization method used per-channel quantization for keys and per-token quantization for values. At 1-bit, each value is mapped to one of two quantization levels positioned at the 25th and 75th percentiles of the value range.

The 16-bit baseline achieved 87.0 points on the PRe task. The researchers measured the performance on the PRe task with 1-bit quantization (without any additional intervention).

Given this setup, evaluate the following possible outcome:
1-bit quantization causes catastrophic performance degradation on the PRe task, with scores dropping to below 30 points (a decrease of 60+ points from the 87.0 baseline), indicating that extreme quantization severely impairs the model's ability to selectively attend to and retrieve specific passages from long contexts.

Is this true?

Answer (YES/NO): NO